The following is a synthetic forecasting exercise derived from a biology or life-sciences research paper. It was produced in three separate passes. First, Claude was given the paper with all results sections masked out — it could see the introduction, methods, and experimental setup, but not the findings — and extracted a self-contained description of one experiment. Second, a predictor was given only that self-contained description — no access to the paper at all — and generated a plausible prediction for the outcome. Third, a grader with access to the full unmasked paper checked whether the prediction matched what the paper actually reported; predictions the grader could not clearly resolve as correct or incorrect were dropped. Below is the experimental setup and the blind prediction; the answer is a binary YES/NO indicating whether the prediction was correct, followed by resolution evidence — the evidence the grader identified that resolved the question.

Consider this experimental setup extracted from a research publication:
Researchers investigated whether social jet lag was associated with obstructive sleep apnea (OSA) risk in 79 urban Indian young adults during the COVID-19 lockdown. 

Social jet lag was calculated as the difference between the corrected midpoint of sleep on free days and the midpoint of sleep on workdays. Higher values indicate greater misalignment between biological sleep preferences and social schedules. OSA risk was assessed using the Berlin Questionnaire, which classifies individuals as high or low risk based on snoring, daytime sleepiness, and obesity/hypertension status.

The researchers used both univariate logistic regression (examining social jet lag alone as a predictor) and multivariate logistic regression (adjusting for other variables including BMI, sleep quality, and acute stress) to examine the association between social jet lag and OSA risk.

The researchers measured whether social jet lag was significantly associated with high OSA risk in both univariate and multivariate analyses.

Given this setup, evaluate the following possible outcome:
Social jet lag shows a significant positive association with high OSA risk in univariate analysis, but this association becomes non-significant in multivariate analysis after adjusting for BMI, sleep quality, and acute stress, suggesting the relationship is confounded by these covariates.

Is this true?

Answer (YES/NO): NO